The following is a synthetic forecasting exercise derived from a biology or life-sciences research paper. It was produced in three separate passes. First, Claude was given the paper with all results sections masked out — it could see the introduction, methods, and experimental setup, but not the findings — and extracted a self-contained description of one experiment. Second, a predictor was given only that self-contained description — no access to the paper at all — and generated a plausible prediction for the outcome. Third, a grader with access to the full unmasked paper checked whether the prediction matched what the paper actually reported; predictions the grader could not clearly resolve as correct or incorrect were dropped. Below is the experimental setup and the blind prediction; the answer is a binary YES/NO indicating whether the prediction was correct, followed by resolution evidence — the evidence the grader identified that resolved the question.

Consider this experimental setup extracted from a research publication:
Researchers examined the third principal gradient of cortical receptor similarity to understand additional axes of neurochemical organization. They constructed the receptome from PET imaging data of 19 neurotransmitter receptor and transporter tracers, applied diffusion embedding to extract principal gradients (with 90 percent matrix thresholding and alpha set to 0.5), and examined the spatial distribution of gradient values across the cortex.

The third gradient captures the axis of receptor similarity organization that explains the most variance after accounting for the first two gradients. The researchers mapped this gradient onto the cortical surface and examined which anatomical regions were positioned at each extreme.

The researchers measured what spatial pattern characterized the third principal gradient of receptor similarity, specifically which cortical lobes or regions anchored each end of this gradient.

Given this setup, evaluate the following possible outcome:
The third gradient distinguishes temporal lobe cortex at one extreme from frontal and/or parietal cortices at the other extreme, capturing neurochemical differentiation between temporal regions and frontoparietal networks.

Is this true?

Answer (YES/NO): NO